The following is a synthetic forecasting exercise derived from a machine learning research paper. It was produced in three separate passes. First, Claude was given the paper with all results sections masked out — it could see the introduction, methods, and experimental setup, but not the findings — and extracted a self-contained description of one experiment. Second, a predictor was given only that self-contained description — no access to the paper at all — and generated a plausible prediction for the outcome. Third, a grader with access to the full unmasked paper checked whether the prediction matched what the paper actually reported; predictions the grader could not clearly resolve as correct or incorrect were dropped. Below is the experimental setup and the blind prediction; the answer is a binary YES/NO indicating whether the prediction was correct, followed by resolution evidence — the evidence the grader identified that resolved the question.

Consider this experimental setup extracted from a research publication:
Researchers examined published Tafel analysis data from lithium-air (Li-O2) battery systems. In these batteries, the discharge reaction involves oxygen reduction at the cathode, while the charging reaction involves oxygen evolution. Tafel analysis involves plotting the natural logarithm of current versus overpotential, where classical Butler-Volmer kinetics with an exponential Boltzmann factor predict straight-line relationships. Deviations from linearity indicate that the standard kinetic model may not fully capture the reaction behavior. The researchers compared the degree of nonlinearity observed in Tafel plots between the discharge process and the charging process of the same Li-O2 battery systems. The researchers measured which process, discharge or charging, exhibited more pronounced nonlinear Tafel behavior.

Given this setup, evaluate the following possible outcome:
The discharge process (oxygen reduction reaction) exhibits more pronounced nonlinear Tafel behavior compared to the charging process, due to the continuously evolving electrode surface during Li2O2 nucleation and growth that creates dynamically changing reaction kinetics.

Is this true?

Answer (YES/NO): YES